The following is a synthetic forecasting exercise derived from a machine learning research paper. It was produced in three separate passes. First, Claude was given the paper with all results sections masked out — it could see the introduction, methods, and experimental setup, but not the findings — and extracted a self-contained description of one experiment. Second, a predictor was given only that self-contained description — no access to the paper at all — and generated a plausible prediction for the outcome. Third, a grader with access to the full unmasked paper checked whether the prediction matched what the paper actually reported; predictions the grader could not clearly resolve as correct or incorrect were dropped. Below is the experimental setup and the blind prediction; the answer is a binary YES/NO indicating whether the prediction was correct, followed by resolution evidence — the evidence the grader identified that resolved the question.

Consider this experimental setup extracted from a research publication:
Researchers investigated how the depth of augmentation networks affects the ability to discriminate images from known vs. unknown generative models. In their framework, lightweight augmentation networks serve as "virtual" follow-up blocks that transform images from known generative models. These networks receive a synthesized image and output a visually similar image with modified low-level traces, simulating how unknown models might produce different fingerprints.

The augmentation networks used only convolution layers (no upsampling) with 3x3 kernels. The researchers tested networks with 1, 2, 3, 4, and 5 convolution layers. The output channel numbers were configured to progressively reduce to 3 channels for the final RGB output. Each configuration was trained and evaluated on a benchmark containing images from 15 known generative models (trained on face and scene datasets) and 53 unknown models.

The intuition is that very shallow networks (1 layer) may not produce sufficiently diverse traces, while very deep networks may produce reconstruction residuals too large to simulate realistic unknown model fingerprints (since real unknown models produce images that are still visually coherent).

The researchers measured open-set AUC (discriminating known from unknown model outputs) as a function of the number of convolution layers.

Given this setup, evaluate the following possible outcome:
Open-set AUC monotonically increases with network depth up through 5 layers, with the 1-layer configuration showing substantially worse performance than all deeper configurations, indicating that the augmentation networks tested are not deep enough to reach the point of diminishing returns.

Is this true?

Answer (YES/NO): NO